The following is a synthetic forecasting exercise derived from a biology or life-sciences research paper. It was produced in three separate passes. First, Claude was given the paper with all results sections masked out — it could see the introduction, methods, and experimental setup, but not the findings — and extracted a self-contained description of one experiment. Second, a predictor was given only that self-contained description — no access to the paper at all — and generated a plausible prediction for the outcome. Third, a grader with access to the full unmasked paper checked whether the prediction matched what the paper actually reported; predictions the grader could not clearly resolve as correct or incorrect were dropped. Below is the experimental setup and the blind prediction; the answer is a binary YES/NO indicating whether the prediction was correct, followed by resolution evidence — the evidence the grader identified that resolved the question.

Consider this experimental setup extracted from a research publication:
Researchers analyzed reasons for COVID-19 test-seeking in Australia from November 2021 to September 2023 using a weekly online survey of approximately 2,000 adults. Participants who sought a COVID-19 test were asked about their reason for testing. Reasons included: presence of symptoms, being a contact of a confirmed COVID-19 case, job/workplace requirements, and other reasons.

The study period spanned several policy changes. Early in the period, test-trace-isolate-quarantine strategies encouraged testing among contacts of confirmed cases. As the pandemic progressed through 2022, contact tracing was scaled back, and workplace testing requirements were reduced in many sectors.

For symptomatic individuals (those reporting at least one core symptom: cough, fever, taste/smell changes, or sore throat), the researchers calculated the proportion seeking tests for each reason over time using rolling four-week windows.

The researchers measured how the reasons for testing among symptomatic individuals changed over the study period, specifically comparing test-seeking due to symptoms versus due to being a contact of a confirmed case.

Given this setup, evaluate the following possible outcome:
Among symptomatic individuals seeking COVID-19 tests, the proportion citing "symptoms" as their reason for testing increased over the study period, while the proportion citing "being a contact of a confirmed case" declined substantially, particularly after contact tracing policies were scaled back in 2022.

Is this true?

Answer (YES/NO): NO